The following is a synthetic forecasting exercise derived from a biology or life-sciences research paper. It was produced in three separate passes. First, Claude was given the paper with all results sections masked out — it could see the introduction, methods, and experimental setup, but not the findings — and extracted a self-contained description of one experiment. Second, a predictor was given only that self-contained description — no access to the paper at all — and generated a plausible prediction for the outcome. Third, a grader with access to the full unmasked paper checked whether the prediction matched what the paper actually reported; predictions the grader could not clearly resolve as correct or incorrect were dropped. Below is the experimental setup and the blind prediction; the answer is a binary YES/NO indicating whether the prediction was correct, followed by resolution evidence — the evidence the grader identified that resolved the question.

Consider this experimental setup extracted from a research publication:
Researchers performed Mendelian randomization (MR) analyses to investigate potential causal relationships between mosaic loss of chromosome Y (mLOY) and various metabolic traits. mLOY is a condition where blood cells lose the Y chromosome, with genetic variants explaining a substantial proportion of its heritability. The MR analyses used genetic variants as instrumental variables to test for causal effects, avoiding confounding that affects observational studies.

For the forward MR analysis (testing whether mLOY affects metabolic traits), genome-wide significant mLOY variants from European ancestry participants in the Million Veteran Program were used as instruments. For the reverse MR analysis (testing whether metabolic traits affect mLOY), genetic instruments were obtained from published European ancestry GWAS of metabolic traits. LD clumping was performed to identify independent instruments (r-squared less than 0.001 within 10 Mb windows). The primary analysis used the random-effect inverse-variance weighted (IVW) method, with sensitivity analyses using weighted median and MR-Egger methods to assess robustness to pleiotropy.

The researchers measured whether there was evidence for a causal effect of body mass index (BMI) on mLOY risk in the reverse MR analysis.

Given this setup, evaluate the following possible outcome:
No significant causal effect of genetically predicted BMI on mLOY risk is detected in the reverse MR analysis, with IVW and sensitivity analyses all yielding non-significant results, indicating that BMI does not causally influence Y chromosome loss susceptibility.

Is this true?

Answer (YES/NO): NO